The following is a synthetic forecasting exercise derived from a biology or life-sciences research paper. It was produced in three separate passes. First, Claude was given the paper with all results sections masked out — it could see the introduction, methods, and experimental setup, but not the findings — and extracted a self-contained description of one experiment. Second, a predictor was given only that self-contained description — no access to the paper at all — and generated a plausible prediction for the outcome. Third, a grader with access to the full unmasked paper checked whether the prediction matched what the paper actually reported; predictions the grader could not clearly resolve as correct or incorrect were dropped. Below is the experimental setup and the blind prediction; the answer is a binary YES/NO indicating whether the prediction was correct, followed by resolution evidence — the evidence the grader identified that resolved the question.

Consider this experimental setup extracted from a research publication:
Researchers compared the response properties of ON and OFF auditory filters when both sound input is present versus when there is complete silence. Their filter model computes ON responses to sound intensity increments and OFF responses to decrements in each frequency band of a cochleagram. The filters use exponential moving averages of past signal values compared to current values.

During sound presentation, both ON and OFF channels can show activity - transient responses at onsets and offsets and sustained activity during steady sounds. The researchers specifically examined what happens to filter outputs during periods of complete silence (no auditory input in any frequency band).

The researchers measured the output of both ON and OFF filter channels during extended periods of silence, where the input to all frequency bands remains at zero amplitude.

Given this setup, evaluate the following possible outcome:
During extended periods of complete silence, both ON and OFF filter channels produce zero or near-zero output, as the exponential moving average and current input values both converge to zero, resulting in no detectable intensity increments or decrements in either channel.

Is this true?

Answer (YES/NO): YES